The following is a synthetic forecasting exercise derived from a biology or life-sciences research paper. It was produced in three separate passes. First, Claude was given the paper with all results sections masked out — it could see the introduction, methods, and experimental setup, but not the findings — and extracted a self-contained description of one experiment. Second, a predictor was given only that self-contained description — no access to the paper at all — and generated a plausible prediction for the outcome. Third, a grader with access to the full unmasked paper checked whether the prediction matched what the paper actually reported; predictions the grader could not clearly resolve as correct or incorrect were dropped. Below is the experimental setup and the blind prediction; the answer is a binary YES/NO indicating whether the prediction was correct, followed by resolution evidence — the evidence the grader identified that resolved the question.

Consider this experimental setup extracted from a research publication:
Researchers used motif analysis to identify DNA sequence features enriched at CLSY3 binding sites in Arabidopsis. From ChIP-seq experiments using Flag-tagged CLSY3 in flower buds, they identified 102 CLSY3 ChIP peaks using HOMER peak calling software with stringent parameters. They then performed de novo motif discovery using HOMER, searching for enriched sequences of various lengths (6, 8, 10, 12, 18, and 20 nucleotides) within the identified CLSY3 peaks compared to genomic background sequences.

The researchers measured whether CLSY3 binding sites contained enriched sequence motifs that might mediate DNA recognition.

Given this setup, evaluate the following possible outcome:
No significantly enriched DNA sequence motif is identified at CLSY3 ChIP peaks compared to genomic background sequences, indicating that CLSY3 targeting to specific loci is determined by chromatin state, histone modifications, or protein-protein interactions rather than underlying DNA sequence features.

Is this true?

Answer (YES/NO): NO